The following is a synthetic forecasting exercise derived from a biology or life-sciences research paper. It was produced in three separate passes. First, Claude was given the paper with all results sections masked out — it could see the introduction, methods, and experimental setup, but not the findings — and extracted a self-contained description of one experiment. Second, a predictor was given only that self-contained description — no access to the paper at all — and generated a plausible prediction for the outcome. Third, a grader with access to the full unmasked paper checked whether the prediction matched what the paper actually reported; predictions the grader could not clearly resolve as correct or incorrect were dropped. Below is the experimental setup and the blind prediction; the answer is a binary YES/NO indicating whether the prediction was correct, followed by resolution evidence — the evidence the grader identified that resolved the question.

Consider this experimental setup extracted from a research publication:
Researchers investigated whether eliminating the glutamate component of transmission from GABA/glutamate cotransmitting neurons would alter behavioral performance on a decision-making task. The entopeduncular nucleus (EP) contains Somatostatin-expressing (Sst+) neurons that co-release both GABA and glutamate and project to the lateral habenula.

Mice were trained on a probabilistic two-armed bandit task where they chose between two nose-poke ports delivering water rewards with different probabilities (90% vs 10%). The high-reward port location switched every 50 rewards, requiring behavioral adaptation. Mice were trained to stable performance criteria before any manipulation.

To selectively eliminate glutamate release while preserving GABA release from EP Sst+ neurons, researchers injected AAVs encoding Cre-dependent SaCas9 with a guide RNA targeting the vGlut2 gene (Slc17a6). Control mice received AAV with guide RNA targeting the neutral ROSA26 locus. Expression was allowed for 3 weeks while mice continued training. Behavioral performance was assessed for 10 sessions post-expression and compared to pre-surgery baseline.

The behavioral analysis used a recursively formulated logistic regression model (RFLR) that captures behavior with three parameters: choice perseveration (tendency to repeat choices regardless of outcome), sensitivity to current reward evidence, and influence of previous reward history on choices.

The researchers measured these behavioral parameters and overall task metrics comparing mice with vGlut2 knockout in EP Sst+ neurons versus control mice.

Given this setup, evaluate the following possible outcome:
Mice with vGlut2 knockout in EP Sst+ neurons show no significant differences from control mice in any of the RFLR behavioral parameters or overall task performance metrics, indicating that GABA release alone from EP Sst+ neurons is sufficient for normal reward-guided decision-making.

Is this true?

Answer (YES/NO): YES